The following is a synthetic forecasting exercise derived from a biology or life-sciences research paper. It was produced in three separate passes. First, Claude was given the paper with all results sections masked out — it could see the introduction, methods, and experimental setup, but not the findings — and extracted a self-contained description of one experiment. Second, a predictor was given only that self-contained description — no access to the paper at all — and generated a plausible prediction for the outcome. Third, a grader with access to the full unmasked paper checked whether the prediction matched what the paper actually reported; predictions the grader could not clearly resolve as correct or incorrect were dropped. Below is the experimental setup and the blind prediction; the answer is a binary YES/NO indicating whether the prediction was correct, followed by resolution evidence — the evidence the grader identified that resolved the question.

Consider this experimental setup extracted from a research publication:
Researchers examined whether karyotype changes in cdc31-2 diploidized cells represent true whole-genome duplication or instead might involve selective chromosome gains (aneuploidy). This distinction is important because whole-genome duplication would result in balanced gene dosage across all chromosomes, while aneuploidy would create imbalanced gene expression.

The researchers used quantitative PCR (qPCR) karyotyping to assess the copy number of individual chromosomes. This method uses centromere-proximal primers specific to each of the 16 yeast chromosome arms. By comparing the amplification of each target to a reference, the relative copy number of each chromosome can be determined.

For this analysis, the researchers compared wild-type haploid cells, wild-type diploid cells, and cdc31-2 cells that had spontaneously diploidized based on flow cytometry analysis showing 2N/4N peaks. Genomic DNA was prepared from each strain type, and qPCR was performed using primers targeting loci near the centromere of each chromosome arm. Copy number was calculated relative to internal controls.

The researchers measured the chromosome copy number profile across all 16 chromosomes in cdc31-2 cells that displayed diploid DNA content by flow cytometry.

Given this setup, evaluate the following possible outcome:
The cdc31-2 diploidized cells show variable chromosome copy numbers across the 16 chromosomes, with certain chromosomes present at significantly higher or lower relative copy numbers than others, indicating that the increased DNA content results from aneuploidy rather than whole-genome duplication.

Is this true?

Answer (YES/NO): NO